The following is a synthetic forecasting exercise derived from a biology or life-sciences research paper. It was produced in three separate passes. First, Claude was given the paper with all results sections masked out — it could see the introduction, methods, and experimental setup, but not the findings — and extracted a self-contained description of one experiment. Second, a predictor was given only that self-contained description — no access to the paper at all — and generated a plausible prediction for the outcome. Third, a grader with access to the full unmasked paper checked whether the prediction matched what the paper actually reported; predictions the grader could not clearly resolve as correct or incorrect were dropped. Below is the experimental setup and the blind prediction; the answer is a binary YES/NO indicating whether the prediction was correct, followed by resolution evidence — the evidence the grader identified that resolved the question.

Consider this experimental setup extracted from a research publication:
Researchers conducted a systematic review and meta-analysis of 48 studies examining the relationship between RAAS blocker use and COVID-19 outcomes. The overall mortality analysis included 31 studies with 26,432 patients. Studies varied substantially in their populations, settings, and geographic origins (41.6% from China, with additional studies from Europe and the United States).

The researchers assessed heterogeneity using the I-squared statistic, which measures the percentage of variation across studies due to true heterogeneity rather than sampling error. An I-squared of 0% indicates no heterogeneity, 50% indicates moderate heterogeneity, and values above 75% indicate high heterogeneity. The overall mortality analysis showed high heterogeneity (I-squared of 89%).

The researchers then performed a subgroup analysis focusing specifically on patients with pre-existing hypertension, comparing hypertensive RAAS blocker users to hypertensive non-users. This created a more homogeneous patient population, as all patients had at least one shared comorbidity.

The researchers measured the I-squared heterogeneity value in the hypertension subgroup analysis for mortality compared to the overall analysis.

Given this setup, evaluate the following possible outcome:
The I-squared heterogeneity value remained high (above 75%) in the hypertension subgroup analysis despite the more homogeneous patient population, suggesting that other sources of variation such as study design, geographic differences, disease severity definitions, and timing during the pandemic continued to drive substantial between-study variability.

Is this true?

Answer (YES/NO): NO